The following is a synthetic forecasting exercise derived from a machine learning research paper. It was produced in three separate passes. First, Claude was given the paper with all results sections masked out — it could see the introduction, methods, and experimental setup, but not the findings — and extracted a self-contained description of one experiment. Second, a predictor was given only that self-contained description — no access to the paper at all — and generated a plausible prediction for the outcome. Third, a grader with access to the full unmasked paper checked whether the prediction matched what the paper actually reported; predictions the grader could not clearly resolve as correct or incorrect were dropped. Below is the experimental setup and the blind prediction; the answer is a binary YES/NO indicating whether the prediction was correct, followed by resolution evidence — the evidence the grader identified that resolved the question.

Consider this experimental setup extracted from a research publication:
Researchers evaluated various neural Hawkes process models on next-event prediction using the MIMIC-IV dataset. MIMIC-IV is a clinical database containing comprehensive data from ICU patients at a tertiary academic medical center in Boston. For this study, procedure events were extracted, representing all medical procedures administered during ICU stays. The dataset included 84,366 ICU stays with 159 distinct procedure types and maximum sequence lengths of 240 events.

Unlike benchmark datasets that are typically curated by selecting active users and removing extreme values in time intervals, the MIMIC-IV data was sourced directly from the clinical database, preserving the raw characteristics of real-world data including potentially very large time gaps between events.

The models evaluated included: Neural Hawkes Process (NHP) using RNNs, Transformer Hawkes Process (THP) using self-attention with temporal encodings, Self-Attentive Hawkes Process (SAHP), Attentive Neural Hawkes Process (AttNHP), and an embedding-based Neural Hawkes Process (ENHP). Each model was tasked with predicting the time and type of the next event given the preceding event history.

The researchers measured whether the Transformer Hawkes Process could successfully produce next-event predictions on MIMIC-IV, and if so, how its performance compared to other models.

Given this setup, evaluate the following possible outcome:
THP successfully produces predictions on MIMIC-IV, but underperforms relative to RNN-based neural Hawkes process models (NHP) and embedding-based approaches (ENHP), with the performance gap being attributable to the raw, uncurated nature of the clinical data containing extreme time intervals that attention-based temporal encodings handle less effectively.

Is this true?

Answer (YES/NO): NO